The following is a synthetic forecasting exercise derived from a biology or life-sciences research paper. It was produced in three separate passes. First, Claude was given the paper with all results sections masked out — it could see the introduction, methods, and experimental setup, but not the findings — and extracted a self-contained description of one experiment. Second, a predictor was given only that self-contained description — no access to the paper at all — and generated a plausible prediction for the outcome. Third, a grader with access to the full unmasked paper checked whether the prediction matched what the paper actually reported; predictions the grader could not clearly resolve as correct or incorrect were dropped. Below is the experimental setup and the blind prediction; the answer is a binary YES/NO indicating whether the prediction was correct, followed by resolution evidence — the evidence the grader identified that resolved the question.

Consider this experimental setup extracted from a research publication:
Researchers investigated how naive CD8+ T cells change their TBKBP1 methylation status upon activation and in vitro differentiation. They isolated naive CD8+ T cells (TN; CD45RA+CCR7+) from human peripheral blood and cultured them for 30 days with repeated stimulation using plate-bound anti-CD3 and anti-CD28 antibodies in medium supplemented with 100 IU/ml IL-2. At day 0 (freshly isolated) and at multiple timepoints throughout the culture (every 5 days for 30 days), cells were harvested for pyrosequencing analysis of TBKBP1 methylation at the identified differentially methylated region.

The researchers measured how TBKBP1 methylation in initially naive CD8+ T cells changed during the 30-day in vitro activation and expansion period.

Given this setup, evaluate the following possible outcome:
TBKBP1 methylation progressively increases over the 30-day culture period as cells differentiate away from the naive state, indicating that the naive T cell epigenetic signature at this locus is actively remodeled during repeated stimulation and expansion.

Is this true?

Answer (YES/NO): NO